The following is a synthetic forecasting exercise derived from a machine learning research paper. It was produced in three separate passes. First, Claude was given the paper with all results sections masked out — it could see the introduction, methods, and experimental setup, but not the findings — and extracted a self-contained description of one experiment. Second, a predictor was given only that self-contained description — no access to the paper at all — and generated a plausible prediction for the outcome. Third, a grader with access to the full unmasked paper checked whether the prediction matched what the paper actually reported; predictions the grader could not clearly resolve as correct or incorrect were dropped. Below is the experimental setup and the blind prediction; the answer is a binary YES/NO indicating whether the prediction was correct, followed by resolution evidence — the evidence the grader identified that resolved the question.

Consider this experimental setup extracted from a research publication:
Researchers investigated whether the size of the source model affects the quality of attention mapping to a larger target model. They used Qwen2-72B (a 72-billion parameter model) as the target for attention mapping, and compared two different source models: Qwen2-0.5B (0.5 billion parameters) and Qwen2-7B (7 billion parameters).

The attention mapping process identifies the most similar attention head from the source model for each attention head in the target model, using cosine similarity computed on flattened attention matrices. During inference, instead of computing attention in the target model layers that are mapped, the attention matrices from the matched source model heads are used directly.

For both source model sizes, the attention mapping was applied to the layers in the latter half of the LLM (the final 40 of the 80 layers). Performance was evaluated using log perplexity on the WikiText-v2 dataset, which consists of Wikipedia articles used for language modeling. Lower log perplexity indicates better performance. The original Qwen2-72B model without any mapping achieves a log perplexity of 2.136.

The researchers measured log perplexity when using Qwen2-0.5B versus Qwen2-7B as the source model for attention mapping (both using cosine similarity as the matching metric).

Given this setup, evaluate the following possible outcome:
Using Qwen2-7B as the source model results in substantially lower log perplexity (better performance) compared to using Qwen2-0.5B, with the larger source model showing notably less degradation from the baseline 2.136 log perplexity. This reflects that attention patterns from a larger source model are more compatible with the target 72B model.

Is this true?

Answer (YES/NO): YES